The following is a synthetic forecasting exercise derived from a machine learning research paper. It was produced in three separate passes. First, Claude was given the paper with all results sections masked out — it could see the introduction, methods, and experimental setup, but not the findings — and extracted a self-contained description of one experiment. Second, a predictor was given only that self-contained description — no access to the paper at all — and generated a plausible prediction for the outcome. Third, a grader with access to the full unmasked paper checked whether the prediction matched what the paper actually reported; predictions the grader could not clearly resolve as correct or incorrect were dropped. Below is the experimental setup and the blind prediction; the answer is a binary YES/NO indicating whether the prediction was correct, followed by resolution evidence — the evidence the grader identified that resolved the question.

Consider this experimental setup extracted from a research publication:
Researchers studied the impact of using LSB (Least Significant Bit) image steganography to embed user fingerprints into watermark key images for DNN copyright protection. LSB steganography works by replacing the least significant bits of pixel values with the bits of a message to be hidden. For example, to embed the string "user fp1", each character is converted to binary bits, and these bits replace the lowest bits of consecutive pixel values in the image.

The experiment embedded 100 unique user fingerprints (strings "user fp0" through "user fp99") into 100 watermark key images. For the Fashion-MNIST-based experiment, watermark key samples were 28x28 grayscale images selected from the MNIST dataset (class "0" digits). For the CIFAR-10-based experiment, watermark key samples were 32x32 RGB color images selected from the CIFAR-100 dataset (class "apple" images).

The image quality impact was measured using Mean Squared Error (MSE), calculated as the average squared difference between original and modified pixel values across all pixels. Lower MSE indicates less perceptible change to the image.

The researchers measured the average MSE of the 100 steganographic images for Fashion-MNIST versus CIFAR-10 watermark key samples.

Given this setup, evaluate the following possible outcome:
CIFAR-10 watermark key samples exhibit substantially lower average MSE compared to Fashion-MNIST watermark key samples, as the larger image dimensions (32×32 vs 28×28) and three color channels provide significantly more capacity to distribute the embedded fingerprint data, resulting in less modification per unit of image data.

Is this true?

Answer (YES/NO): YES